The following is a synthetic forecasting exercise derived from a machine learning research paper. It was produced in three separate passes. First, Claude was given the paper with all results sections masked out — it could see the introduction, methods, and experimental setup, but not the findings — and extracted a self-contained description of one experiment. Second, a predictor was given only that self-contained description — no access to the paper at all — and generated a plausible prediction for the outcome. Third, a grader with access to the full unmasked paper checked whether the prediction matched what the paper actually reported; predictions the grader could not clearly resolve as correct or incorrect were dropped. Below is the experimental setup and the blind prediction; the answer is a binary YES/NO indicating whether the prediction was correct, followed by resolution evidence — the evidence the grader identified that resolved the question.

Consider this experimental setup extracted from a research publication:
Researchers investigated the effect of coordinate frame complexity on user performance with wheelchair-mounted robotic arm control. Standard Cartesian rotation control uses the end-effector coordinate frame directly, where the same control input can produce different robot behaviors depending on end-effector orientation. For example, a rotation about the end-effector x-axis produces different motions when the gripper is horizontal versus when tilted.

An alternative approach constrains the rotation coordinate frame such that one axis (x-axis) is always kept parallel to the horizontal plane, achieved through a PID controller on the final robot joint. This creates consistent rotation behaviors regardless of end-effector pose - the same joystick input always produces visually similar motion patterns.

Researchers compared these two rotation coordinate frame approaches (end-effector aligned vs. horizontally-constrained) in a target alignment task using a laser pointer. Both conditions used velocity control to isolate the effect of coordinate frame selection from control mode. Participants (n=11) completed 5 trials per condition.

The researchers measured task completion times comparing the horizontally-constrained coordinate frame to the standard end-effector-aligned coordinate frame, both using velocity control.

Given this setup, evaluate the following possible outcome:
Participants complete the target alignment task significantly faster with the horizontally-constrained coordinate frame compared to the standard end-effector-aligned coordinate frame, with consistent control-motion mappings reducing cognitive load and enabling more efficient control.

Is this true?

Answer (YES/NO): YES